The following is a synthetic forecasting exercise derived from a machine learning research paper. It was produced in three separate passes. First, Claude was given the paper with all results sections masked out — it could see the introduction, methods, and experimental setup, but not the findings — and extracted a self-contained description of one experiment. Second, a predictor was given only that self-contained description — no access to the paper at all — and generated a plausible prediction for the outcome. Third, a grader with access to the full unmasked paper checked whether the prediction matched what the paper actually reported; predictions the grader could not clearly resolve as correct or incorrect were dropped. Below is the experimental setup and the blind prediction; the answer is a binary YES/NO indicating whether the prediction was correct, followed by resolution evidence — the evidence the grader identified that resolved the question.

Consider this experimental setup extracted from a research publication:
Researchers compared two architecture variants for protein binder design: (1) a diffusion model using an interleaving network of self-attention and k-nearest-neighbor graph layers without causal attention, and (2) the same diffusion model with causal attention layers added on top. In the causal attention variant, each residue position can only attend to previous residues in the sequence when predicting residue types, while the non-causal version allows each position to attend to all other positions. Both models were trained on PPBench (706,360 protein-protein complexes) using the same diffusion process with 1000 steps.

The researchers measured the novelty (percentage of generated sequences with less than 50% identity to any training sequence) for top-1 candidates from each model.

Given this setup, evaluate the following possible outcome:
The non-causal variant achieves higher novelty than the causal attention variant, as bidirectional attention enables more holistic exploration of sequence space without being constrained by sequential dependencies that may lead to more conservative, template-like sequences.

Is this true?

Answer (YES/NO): NO